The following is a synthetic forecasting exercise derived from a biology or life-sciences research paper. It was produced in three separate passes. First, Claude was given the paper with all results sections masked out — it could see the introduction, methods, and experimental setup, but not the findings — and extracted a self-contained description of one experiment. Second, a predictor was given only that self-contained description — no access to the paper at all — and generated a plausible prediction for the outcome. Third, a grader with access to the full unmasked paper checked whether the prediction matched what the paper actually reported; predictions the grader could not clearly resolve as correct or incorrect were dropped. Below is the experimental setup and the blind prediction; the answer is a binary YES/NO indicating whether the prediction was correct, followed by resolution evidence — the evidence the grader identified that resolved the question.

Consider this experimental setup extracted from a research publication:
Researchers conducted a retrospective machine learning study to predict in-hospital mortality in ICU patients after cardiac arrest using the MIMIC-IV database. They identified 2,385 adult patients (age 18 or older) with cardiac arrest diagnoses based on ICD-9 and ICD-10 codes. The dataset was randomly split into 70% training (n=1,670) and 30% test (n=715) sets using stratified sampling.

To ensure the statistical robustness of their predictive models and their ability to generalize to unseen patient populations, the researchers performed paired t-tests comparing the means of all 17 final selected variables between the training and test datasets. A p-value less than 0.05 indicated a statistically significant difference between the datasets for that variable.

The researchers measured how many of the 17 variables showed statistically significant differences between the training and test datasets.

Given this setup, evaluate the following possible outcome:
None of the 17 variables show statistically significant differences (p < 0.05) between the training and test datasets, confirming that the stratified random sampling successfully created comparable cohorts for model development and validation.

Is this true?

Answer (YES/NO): NO